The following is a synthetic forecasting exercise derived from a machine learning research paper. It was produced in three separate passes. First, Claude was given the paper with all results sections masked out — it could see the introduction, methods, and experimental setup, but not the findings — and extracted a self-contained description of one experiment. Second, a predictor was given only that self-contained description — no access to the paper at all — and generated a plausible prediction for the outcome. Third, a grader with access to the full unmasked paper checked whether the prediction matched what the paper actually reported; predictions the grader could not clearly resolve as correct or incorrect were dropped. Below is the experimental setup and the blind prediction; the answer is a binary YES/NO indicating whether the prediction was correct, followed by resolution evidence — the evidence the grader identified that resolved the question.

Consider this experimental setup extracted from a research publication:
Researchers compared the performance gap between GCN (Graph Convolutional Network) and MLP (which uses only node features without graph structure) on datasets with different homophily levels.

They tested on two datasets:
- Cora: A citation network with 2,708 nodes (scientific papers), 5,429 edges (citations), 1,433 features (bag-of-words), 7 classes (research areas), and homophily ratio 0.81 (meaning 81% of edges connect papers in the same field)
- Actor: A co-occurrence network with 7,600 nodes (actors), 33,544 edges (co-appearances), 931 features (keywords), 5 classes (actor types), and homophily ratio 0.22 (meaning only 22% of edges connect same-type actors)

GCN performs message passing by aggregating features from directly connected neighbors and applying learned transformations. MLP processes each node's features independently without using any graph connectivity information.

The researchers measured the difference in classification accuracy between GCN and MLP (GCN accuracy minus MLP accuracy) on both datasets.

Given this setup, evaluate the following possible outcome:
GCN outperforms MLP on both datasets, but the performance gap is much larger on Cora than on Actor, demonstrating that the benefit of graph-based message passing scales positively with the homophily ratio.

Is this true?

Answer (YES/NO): NO